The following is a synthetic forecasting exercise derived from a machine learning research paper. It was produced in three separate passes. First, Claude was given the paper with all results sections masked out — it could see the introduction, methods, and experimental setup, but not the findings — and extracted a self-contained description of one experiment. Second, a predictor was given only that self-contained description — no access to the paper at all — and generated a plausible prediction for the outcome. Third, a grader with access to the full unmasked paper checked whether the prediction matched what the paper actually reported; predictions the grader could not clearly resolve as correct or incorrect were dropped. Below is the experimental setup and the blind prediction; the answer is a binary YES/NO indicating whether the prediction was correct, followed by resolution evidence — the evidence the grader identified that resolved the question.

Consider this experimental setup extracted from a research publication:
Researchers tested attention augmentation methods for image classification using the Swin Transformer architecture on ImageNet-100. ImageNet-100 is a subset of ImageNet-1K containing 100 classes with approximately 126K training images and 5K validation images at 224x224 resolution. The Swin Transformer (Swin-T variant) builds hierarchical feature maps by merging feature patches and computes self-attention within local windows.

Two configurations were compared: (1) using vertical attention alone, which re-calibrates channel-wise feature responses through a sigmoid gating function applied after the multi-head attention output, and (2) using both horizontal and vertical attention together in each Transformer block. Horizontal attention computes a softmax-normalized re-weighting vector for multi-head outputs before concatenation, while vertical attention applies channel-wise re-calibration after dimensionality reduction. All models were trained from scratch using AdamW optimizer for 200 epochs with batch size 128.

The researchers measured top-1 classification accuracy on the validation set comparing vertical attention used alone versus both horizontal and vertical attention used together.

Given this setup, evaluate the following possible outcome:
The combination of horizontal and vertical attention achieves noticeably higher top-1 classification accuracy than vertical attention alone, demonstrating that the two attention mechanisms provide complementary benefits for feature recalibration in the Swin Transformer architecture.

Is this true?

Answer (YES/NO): NO